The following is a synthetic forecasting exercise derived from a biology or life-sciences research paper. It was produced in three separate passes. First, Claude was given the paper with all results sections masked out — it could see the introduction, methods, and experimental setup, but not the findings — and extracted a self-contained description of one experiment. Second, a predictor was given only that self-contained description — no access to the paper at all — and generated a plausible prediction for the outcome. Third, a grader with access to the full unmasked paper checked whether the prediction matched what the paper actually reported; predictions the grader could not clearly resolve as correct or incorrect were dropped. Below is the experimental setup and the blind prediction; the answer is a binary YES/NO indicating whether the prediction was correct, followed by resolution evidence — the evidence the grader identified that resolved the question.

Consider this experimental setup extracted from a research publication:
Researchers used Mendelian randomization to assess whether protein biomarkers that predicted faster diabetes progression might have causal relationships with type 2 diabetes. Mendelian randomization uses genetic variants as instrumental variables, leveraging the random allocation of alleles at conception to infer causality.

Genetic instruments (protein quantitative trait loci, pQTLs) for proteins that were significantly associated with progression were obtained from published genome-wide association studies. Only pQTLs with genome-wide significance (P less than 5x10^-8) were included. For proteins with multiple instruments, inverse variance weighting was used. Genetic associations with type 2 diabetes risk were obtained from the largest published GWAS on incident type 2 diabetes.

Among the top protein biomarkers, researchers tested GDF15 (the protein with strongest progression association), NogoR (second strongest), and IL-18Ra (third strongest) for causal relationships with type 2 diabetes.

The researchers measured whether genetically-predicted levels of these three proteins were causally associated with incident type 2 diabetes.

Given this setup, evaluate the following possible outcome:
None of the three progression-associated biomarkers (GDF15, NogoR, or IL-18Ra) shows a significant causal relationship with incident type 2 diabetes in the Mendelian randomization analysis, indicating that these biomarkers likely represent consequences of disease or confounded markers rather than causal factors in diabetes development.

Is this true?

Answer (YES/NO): NO